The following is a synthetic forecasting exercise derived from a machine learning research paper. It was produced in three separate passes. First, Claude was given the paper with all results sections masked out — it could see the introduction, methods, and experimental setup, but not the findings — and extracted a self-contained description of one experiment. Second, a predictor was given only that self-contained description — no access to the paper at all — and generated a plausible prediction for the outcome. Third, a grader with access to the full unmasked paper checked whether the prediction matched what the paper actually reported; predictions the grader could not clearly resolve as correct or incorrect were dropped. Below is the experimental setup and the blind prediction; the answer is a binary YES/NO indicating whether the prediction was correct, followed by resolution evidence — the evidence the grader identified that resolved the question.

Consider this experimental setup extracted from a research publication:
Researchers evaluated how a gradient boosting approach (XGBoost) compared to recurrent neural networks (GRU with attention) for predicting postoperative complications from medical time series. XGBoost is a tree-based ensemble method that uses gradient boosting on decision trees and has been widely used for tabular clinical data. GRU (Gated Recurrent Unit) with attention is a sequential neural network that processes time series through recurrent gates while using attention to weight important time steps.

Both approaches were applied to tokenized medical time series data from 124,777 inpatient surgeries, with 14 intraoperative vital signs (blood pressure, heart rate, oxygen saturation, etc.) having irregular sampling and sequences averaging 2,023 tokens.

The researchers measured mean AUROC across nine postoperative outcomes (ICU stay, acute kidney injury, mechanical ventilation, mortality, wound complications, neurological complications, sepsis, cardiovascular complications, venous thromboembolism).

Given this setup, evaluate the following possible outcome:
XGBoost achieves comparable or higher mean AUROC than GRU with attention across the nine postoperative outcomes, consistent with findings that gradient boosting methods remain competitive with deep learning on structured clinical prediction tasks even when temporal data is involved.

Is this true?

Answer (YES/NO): NO